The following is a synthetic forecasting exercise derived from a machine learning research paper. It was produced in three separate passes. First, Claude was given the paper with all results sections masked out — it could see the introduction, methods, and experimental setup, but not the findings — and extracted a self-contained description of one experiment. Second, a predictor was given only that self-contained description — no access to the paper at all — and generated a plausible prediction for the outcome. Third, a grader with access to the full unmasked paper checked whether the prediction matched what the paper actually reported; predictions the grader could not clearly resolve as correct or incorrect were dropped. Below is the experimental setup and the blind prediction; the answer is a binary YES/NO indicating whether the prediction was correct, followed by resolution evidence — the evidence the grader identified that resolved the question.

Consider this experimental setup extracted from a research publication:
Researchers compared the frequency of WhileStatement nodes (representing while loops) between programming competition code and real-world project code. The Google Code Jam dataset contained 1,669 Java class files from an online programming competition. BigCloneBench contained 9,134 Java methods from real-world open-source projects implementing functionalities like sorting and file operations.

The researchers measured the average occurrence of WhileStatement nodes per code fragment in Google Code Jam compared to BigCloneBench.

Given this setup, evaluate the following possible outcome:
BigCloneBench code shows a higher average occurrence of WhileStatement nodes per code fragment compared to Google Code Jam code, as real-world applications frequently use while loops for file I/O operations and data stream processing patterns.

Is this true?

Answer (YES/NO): YES